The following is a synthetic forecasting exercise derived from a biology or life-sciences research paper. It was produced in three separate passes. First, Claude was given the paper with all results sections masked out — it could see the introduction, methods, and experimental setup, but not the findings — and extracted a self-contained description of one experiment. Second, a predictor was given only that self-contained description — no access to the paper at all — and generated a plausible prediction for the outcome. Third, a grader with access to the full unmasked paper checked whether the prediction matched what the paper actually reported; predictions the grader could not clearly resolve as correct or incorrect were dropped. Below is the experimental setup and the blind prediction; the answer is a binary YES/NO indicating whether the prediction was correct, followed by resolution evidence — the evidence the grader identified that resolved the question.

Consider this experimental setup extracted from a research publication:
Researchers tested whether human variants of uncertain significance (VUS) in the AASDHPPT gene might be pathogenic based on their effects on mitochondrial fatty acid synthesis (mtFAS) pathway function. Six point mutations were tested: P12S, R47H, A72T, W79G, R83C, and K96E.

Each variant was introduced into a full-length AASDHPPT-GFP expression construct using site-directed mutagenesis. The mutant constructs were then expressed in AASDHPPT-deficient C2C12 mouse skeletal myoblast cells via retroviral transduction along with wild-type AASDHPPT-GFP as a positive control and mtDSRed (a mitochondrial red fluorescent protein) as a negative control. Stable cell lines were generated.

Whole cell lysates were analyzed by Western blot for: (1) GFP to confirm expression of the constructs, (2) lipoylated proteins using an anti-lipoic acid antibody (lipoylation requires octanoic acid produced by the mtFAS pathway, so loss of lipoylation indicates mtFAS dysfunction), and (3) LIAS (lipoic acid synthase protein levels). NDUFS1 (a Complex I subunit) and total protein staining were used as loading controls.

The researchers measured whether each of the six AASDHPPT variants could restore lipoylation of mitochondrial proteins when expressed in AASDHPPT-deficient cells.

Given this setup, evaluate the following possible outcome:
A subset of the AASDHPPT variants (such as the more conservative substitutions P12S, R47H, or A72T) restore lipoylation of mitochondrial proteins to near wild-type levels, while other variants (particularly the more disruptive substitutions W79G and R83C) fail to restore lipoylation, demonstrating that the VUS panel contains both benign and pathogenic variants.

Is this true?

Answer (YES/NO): NO